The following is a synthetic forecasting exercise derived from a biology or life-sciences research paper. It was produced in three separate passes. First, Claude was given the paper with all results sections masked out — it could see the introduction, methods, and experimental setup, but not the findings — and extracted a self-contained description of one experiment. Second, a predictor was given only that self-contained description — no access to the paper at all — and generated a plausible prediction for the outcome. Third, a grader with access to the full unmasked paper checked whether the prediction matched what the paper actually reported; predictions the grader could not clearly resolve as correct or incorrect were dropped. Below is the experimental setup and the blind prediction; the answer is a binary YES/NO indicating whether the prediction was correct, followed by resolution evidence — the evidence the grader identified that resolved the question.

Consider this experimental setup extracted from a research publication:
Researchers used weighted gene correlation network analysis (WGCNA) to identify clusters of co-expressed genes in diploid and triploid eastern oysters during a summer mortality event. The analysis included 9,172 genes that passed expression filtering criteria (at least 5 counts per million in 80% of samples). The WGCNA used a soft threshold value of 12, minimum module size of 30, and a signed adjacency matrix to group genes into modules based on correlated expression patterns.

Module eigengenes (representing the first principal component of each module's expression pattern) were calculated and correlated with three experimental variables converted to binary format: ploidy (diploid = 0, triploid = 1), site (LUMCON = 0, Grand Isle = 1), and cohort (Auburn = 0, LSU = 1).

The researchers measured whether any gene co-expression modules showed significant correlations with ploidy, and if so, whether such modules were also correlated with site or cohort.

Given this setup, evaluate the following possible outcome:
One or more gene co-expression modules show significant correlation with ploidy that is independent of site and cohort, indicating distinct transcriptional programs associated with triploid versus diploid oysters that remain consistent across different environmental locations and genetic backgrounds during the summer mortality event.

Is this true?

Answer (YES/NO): NO